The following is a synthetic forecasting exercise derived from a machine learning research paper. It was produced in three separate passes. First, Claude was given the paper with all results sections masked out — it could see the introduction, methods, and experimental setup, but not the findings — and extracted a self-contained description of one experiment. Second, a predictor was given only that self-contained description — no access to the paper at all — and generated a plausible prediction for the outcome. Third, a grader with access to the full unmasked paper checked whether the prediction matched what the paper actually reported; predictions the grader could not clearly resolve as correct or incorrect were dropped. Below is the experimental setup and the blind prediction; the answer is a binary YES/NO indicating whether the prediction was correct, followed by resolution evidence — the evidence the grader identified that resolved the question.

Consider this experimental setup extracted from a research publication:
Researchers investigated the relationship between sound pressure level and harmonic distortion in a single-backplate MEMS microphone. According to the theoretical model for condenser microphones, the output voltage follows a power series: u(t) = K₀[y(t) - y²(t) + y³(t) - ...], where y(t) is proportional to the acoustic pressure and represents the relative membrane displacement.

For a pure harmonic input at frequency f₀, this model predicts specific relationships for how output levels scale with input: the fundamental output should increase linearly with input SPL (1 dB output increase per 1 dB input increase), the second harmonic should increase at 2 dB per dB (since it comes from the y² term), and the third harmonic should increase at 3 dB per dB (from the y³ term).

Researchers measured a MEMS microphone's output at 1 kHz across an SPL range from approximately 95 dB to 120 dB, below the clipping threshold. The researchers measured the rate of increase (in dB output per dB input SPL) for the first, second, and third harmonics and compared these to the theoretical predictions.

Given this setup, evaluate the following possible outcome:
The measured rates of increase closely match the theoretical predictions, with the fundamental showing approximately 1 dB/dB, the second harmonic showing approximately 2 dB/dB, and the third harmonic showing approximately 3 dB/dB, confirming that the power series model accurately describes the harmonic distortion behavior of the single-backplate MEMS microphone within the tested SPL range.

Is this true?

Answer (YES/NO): NO